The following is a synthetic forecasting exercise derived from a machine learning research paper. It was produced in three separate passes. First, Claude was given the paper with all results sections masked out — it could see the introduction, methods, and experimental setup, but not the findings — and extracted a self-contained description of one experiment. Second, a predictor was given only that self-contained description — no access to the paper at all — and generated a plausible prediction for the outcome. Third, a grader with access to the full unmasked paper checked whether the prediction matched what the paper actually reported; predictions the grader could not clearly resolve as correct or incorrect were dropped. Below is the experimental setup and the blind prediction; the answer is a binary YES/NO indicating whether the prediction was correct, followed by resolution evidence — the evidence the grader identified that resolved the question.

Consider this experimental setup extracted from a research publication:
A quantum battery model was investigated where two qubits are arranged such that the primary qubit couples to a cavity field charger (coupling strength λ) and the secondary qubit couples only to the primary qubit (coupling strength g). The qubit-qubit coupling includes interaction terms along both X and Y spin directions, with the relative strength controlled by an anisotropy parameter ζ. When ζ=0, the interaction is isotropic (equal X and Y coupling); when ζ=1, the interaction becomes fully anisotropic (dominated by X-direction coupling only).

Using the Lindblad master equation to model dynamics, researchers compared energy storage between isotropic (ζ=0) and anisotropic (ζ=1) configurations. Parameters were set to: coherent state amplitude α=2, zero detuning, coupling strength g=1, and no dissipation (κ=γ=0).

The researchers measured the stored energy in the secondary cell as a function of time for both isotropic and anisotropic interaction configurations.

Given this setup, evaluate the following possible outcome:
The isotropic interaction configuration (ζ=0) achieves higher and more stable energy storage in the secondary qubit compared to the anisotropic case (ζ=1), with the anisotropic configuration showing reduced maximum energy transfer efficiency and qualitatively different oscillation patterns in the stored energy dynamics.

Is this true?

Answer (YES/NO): NO